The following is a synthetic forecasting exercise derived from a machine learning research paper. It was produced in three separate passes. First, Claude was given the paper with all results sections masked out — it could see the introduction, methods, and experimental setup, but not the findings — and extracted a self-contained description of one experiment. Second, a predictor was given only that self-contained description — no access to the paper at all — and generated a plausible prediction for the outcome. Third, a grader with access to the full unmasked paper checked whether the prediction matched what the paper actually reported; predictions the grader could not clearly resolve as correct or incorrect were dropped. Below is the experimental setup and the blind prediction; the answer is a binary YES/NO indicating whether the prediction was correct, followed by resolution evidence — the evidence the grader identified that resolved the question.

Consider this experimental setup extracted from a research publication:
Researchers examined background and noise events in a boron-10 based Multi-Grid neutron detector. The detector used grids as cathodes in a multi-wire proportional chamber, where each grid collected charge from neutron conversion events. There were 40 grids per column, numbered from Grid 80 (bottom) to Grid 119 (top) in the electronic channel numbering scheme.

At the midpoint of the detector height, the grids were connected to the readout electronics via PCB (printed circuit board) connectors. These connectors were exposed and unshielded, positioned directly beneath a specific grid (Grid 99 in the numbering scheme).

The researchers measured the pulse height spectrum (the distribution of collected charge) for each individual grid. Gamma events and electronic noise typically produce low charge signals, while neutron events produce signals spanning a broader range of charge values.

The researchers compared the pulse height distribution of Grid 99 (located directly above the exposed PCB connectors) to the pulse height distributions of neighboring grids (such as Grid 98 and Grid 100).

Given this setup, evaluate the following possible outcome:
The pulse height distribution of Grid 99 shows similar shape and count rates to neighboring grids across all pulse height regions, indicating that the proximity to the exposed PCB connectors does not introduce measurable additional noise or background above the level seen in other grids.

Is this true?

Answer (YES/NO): NO